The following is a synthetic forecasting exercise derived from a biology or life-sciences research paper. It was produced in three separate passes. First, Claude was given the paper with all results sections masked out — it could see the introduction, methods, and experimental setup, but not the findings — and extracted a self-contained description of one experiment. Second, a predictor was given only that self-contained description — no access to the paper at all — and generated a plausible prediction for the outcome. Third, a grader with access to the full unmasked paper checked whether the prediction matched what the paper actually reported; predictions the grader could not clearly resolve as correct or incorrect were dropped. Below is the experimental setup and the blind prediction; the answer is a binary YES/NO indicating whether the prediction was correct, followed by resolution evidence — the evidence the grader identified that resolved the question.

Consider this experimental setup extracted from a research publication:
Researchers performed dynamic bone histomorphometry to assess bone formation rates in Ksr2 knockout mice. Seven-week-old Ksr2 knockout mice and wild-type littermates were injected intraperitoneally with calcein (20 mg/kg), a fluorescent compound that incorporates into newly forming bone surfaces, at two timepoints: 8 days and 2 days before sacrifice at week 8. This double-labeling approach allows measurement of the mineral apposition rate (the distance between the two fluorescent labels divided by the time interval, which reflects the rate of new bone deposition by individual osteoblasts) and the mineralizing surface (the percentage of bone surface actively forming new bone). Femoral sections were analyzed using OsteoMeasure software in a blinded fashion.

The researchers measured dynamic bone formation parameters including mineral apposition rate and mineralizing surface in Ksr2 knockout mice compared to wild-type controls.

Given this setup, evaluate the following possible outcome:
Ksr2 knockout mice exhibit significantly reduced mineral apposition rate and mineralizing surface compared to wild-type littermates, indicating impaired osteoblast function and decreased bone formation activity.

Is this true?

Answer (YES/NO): NO